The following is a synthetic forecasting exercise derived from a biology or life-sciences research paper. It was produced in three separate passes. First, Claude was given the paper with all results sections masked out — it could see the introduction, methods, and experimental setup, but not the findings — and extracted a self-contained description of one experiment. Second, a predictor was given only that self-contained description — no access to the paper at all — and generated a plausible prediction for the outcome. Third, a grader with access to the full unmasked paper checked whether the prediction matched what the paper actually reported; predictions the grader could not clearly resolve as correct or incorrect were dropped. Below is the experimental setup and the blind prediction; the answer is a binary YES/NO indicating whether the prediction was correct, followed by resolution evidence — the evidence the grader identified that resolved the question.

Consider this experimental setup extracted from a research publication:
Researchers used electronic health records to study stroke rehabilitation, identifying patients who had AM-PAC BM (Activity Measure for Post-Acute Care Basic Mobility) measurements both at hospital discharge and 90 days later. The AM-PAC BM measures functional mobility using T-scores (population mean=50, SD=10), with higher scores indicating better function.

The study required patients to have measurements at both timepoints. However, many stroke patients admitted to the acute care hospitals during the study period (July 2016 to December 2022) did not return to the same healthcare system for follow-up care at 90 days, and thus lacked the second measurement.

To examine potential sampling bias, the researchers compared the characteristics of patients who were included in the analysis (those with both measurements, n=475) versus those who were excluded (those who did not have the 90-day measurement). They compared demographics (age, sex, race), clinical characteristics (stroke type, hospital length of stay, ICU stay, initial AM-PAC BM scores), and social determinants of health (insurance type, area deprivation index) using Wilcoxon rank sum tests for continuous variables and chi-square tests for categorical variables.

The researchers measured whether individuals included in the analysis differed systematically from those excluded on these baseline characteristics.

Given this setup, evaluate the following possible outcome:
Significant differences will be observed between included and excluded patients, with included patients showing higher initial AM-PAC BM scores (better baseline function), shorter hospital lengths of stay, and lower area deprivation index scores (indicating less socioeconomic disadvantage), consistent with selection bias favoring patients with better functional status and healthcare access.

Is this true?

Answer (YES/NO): NO